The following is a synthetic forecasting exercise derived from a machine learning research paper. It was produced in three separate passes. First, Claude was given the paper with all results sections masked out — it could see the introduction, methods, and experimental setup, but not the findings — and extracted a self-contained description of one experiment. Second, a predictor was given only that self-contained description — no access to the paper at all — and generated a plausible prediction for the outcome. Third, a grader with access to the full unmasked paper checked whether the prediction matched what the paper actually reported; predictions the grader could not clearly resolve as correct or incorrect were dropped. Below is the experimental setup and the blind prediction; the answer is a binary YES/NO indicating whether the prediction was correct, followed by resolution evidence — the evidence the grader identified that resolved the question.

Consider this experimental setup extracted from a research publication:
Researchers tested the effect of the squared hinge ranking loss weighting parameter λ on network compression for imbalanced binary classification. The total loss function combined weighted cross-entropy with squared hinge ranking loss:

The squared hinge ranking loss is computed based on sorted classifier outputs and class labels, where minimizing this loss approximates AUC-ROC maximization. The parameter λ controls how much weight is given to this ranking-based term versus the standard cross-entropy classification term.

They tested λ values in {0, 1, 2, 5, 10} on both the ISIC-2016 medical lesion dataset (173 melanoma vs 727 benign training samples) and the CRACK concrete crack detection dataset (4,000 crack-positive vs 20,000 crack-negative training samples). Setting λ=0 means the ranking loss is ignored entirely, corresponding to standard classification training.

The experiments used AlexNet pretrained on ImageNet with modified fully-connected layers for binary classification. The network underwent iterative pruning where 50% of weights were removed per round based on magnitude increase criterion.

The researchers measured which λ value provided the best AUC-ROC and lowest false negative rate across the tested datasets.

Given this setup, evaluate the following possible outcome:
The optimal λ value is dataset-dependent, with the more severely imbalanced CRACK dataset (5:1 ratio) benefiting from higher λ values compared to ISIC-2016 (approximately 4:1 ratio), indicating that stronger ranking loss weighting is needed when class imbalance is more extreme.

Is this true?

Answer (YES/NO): NO